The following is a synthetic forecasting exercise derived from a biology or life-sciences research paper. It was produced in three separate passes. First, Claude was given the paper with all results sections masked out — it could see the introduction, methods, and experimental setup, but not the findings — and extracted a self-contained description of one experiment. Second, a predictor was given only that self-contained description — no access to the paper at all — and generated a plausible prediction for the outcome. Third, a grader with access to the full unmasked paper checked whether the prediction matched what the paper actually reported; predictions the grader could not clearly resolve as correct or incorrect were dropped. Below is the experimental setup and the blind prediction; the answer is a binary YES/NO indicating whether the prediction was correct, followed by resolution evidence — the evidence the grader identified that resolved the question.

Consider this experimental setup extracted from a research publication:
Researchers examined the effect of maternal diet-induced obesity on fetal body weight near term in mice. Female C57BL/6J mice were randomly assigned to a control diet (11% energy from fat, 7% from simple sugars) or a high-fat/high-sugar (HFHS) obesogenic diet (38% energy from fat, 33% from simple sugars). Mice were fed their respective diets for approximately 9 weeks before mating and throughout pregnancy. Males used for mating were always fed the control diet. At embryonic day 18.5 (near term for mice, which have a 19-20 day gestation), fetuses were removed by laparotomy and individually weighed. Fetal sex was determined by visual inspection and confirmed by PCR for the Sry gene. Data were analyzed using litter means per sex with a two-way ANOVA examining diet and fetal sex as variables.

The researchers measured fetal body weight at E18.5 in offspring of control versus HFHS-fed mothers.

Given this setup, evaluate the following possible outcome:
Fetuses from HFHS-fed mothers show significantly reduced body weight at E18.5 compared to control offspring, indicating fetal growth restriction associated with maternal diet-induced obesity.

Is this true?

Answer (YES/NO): YES